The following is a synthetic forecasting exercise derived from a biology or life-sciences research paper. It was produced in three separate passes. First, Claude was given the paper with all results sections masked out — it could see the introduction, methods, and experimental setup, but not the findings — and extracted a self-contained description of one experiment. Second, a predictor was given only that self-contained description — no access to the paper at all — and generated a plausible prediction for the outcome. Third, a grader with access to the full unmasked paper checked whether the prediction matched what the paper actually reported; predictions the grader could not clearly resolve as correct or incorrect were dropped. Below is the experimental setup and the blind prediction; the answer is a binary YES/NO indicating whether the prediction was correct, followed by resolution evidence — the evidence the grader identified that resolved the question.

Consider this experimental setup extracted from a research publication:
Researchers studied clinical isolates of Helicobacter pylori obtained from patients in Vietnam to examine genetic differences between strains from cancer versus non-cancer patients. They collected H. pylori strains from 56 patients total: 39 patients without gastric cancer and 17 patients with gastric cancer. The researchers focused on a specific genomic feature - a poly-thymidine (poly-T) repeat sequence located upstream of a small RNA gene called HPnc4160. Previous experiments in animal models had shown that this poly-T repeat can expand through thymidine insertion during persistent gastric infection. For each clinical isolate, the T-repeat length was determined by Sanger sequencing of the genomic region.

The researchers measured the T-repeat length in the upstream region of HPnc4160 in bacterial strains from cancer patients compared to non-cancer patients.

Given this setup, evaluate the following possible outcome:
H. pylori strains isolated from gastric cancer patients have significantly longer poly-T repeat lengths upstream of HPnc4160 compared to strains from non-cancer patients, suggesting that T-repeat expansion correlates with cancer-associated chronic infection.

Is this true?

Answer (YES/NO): YES